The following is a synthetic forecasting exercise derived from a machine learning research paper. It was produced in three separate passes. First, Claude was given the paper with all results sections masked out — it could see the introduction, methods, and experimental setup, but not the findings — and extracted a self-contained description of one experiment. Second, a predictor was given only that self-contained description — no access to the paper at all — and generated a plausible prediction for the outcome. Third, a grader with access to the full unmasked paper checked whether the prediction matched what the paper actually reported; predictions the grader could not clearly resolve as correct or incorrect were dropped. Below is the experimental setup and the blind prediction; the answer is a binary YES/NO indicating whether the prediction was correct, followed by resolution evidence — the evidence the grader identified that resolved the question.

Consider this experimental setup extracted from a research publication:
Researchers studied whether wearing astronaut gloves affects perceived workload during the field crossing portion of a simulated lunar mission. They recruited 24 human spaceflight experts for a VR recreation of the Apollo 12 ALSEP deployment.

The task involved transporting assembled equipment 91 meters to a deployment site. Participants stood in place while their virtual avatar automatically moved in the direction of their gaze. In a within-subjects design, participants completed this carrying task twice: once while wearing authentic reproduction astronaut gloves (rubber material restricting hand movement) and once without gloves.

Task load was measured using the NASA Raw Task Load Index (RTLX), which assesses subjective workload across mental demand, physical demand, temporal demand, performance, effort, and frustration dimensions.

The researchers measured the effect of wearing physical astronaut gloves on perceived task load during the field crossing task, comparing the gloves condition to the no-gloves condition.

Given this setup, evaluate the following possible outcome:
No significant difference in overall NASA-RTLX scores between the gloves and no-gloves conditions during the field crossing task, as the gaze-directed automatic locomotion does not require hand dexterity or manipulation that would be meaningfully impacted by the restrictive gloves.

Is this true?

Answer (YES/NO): NO